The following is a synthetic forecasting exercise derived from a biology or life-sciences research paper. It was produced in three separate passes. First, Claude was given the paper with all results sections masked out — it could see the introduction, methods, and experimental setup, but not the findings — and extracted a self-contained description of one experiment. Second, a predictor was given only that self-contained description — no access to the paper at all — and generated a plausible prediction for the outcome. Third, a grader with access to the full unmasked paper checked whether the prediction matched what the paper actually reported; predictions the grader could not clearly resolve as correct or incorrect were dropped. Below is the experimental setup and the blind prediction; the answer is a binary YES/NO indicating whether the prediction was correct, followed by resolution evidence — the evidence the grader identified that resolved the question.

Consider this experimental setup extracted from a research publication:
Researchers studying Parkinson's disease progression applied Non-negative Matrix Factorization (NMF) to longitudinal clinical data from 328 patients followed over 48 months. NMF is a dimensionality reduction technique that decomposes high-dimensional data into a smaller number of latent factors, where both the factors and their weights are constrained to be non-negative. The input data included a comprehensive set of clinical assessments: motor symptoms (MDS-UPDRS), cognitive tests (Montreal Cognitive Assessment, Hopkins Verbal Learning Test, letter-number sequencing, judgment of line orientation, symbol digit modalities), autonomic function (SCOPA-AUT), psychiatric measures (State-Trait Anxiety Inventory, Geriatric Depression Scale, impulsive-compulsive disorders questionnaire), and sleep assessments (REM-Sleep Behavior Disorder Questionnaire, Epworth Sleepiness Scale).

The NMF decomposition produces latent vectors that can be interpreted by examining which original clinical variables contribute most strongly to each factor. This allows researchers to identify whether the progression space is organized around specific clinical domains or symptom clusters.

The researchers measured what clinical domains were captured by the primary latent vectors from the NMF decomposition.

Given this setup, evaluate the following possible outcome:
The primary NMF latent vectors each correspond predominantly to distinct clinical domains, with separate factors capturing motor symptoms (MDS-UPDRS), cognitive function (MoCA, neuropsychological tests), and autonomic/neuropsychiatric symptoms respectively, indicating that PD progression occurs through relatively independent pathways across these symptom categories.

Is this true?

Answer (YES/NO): NO